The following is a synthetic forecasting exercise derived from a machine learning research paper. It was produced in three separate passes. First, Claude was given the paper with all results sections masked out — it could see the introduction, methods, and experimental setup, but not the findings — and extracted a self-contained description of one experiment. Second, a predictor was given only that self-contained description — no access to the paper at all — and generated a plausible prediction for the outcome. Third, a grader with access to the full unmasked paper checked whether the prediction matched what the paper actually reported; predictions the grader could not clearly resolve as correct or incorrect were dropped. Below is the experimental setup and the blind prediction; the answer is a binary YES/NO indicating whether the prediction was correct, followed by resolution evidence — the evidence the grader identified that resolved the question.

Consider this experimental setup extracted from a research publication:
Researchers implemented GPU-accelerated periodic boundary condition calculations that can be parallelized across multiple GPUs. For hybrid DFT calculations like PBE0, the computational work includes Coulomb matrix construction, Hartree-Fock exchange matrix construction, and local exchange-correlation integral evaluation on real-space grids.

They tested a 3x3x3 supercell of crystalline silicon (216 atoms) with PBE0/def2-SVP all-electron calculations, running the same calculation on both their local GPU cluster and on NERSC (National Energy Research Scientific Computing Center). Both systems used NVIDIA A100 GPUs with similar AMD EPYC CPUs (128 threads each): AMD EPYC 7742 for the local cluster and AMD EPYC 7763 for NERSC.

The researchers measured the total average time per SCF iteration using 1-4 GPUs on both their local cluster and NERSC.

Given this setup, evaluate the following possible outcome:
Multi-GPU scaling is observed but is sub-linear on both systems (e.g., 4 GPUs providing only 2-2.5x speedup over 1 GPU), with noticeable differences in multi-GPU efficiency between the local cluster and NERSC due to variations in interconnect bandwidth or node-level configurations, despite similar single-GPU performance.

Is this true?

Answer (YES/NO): NO